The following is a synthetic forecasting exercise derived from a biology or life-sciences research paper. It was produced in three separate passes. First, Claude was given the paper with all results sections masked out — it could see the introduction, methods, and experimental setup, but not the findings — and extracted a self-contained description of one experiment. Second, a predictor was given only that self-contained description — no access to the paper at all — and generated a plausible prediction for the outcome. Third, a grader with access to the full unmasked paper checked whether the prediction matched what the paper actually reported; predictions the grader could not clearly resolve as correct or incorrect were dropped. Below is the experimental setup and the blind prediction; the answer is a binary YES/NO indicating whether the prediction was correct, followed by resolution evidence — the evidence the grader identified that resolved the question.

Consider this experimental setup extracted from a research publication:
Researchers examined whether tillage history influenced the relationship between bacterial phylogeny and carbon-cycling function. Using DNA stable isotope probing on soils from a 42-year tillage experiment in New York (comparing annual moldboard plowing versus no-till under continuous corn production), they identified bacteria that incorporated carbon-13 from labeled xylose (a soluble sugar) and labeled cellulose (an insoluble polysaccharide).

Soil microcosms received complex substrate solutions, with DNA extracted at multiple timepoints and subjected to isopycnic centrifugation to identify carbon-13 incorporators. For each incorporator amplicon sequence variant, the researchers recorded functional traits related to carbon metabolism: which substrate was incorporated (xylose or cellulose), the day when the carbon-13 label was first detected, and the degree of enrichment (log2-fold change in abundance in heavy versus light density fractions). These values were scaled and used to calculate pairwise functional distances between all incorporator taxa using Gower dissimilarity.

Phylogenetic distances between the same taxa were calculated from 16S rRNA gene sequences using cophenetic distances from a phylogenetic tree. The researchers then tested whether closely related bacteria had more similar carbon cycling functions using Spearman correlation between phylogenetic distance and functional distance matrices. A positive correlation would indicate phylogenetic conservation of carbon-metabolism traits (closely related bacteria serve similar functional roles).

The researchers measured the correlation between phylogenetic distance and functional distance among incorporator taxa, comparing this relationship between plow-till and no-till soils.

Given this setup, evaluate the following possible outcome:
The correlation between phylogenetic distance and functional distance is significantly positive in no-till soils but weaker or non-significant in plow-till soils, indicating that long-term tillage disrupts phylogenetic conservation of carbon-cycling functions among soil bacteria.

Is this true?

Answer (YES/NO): NO